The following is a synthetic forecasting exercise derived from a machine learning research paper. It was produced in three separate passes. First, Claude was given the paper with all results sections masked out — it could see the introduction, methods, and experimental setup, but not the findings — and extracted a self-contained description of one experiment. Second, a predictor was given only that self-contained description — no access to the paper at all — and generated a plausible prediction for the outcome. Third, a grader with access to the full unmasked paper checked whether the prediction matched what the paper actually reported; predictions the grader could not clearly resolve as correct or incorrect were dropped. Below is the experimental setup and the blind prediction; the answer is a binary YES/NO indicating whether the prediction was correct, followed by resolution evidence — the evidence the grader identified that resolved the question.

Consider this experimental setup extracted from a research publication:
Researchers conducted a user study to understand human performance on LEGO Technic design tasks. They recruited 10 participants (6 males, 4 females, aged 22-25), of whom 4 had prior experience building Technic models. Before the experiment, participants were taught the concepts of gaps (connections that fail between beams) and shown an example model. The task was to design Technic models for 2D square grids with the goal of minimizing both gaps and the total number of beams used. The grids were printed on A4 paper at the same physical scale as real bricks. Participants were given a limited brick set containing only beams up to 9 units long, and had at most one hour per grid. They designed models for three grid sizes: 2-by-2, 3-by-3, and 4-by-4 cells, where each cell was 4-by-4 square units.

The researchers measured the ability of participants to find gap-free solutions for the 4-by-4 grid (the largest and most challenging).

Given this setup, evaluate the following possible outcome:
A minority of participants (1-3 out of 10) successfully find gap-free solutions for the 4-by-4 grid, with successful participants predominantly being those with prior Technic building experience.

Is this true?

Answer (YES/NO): NO